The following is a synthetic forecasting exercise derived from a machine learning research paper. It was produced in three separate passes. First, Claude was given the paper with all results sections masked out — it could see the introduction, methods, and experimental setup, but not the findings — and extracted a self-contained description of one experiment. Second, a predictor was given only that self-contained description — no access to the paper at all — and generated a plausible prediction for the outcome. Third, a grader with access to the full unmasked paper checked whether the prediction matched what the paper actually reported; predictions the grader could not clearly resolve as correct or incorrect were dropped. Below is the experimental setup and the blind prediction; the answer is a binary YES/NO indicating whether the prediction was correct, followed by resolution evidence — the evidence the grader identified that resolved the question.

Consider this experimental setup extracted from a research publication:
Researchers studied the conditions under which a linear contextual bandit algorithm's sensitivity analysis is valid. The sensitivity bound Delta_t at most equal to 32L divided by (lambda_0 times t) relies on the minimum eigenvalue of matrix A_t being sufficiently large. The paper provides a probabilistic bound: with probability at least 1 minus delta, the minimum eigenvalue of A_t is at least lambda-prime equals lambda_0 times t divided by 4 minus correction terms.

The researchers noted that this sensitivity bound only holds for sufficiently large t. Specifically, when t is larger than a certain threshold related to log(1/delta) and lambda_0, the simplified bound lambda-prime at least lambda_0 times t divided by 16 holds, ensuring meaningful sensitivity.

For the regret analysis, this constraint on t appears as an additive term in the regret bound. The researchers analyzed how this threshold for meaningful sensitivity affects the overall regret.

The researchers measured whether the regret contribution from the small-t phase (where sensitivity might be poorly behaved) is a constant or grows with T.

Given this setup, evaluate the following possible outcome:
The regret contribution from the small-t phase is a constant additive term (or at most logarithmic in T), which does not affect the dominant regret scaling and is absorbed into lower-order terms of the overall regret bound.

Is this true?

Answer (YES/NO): YES